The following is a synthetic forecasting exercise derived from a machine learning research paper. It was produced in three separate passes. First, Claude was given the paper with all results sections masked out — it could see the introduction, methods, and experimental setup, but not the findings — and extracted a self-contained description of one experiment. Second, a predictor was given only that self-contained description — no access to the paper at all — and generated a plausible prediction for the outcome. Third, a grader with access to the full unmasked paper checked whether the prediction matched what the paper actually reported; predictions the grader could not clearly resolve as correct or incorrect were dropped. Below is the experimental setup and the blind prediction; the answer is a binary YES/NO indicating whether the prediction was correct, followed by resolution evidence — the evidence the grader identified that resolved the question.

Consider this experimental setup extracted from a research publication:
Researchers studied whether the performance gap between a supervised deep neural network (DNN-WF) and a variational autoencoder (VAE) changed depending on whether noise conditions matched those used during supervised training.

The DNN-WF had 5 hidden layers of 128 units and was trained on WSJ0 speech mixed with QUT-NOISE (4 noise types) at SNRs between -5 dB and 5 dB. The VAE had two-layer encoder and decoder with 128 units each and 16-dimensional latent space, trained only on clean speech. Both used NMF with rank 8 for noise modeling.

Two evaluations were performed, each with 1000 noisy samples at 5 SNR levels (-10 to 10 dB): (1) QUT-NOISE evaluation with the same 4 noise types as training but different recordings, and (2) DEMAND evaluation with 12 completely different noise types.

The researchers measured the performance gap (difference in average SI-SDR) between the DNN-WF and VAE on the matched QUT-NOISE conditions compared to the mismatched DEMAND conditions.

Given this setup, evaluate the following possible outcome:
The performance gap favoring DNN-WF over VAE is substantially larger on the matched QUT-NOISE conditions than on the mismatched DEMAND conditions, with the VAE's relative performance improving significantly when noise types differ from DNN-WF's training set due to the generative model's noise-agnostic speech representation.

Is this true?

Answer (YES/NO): YES